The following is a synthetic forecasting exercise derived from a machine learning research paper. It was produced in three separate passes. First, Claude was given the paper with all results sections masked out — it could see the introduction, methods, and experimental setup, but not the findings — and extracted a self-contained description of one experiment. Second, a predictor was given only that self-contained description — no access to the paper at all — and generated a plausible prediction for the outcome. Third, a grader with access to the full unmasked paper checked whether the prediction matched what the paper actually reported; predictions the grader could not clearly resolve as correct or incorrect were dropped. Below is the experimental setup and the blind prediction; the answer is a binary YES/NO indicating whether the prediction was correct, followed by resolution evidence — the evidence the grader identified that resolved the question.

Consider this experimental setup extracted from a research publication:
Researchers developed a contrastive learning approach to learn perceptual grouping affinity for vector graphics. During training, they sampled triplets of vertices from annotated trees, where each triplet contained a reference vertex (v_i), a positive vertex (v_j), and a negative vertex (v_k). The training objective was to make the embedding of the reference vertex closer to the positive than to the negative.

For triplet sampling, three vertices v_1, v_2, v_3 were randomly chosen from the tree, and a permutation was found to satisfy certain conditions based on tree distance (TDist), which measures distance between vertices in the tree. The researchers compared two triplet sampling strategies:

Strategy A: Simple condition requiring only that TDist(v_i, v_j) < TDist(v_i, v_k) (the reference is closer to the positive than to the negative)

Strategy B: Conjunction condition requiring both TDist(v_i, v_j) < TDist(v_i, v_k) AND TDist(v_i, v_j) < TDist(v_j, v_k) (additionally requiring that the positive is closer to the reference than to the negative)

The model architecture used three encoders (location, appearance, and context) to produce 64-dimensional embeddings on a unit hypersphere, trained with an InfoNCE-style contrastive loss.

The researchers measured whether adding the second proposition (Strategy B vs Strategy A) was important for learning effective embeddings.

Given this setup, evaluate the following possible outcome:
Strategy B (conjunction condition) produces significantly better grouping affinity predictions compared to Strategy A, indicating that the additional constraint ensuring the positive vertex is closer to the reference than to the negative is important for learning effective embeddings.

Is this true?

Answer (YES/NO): YES